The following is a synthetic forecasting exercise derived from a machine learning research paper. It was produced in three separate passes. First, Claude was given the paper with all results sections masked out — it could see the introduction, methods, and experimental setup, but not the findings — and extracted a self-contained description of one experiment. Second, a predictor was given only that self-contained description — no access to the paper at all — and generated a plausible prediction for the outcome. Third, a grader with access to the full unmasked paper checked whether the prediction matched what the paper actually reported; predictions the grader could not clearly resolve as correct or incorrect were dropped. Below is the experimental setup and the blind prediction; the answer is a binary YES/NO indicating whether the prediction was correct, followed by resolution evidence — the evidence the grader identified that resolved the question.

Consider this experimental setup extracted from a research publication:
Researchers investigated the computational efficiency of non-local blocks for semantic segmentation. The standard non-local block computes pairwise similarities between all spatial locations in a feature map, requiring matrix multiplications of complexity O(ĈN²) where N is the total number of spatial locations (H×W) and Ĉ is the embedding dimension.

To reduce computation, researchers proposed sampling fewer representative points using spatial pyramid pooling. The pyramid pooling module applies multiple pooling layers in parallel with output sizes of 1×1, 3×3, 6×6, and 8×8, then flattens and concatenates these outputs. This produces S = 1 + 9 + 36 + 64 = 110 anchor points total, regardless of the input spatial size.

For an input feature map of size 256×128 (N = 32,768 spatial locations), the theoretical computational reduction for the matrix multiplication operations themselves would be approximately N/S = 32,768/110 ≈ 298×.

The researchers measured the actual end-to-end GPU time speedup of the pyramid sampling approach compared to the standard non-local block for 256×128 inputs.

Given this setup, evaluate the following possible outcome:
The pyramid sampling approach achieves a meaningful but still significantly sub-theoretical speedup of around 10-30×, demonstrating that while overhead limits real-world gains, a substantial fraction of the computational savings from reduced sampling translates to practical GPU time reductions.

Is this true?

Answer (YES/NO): NO